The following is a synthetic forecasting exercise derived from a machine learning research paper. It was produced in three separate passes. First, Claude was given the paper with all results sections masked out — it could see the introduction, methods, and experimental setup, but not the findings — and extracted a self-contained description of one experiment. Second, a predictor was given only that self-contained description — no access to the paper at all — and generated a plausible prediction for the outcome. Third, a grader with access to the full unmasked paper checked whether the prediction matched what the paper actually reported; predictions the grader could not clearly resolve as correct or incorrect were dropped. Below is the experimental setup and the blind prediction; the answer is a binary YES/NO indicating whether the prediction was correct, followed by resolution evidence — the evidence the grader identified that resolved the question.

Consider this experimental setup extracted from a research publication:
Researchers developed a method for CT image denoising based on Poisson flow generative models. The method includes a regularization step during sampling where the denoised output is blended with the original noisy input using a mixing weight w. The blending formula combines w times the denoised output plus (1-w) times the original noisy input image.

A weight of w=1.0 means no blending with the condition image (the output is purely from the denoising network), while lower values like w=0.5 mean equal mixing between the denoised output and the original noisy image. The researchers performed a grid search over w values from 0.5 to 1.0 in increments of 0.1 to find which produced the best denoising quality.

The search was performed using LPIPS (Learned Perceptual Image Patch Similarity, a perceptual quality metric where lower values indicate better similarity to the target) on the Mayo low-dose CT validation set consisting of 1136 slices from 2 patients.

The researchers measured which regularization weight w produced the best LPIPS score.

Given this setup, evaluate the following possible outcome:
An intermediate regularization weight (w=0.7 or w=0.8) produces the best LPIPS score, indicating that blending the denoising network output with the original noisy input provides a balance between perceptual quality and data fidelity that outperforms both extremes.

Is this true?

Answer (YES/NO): YES